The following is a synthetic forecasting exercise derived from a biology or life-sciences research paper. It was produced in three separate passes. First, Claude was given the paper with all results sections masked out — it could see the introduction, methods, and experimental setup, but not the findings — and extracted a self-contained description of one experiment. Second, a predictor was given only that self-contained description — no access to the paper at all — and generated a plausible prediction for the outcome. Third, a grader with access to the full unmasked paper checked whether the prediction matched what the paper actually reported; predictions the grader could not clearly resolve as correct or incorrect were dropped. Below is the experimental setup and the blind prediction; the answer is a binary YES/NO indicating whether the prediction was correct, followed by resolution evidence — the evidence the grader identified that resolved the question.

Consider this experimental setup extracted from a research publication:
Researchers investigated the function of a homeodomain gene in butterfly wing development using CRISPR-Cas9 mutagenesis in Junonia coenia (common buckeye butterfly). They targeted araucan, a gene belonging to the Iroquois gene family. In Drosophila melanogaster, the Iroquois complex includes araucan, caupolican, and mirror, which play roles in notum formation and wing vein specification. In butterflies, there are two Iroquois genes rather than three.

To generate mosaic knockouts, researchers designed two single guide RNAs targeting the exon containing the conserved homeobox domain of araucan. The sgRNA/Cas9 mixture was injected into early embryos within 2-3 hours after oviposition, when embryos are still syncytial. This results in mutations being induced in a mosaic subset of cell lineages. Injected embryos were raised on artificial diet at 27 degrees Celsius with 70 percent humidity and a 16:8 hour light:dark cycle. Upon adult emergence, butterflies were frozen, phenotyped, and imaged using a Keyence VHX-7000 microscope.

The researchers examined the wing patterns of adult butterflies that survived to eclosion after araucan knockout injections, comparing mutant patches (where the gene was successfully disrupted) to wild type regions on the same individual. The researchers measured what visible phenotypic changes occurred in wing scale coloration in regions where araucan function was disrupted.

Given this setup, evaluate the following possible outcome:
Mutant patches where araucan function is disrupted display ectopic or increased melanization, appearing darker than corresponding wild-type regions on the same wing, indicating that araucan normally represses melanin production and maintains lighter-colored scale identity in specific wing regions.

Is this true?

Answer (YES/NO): NO